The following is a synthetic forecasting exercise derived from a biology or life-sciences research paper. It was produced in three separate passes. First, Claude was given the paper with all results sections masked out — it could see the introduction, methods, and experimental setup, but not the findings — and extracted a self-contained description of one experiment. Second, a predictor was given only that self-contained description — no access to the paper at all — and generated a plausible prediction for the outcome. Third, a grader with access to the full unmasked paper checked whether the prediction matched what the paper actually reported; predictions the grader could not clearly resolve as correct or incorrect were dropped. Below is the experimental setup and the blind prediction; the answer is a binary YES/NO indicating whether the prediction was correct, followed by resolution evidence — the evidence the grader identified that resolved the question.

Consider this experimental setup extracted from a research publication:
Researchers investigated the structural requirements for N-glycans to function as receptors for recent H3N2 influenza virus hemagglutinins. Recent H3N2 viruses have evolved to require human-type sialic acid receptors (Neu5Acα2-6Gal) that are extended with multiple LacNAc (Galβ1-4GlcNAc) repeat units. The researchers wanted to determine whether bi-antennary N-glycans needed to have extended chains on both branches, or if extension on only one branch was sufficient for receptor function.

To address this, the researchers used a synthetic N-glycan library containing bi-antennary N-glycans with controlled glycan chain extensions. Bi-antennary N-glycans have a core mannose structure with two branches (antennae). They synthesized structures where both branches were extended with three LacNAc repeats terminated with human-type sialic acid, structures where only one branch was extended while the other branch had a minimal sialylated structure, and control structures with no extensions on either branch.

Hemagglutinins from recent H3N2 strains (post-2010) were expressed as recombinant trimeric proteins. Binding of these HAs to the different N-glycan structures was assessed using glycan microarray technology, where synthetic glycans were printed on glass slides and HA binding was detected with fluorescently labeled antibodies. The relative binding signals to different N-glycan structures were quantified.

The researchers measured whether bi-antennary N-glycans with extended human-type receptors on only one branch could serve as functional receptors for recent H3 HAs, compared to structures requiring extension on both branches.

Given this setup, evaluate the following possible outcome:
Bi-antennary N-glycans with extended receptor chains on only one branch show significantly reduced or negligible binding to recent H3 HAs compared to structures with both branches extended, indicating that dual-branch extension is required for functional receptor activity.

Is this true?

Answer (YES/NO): NO